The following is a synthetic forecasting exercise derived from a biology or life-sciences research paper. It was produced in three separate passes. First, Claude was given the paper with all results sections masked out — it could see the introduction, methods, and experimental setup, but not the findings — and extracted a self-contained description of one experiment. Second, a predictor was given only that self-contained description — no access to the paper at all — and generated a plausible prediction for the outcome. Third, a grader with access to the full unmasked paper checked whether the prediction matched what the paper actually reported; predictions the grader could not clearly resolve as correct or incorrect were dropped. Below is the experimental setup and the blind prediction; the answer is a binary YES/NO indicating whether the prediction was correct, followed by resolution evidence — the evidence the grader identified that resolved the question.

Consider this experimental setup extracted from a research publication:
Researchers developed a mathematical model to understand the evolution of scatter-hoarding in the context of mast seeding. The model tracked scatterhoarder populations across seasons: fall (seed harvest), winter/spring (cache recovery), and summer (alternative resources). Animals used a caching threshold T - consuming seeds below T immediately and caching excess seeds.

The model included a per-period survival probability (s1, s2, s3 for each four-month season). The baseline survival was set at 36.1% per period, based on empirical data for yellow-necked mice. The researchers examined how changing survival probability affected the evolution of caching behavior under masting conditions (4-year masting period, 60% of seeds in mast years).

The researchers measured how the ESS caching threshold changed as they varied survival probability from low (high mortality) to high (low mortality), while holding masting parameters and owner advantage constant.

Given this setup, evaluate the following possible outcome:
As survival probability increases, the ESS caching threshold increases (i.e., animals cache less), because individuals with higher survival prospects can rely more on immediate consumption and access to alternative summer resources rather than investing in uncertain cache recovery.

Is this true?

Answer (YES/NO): NO